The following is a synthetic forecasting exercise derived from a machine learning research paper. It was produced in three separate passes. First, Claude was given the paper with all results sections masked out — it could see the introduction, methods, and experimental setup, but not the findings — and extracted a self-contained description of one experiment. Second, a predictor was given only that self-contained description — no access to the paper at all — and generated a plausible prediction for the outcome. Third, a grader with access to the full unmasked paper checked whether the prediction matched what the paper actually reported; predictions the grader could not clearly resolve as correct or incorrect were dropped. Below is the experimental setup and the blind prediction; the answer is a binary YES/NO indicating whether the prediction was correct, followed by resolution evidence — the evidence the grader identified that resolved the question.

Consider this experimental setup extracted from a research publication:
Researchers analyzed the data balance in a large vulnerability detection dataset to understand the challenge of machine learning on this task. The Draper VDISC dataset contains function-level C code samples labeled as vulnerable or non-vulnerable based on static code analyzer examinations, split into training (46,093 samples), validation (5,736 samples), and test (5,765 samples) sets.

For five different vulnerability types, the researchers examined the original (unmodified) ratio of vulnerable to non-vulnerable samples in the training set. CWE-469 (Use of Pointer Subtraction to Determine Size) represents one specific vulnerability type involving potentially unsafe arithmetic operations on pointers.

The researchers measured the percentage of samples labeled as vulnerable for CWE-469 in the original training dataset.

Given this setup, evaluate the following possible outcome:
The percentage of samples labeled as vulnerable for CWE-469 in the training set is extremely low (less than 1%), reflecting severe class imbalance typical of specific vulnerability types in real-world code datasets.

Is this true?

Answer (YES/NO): YES